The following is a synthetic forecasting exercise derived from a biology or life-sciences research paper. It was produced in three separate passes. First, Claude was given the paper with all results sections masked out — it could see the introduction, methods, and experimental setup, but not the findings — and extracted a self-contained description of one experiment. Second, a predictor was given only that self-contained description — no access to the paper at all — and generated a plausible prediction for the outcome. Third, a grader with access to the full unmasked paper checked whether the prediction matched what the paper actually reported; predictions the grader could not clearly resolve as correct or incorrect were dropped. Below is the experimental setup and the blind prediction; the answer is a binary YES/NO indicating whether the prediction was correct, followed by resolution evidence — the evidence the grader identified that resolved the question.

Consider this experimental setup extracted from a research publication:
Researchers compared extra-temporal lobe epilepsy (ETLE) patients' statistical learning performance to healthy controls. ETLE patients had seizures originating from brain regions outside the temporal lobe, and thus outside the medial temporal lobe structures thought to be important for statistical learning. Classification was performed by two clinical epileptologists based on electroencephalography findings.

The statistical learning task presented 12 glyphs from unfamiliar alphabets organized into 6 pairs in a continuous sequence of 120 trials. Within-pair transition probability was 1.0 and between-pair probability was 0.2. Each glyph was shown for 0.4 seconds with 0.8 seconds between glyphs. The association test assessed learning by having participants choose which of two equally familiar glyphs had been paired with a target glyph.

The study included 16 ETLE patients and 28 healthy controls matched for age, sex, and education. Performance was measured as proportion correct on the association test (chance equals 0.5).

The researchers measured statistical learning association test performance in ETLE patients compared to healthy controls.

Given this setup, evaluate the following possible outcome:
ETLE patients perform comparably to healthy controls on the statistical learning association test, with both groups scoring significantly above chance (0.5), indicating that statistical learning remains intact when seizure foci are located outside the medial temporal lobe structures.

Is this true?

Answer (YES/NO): NO